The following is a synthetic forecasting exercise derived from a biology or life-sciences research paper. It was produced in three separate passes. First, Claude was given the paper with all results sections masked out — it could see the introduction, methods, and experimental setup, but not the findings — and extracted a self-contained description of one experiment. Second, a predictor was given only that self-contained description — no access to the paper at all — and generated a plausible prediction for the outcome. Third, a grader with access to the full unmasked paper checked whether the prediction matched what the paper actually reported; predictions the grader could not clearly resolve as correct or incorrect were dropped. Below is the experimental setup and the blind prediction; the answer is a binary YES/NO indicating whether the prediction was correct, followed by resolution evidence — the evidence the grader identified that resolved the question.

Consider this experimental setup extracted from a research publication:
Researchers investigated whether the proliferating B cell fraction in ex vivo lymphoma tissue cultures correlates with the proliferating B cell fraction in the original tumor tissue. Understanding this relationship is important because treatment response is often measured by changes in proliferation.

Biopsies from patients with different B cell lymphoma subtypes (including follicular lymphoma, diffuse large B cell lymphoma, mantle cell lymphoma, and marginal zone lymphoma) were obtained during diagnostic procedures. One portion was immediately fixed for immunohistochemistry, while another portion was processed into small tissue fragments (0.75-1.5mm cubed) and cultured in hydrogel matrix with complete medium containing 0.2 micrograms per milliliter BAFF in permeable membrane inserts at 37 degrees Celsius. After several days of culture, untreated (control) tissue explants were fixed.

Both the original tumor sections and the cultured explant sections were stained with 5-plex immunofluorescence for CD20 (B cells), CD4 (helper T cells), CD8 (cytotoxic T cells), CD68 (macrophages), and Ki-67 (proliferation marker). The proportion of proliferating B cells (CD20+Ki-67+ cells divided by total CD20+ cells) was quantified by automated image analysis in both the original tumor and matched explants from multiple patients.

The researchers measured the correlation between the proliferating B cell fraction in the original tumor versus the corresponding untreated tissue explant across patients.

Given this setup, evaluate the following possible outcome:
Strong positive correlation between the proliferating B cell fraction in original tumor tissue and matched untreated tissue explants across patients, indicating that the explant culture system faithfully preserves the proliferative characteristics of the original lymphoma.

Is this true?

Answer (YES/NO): YES